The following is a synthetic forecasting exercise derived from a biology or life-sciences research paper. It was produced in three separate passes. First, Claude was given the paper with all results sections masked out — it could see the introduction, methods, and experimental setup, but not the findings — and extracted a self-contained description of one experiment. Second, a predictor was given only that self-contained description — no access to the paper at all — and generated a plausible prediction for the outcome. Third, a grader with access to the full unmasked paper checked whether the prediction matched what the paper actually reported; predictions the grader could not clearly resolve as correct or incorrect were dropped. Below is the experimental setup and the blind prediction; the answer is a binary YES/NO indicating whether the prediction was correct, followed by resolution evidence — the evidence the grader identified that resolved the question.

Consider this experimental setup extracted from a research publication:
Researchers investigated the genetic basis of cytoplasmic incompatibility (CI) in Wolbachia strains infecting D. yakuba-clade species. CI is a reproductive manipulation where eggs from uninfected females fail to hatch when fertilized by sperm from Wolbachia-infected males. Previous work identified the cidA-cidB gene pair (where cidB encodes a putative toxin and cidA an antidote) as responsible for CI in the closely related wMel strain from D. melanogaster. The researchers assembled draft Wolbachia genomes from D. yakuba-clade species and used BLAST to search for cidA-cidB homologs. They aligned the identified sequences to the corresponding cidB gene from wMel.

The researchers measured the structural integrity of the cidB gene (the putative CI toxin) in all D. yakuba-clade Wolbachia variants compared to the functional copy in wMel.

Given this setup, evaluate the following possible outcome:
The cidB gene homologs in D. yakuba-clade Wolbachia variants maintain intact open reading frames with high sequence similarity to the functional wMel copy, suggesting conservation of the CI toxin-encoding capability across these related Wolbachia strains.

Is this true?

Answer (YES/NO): NO